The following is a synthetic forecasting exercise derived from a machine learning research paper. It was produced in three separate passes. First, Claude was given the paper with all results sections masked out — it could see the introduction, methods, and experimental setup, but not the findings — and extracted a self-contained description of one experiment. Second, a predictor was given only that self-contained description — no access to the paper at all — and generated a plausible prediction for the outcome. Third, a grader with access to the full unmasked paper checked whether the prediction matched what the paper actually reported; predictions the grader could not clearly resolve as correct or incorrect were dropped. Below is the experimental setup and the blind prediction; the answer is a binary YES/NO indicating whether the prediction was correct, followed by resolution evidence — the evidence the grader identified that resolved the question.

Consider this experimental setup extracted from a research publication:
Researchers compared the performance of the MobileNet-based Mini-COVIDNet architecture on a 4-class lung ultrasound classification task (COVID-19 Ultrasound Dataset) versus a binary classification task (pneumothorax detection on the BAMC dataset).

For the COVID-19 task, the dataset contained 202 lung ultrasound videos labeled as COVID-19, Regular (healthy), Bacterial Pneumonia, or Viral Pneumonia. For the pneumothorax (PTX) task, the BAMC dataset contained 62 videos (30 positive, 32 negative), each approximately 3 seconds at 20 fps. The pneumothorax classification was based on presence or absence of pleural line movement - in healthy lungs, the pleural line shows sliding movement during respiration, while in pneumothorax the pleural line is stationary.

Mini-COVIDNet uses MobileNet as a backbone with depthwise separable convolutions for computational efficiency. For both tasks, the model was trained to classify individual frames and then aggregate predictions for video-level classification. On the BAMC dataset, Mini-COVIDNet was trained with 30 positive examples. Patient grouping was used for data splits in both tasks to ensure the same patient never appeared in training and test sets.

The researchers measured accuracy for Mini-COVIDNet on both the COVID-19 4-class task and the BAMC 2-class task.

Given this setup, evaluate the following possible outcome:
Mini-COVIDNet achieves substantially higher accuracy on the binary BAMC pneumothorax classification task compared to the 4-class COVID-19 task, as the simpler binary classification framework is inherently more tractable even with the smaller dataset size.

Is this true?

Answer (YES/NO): NO